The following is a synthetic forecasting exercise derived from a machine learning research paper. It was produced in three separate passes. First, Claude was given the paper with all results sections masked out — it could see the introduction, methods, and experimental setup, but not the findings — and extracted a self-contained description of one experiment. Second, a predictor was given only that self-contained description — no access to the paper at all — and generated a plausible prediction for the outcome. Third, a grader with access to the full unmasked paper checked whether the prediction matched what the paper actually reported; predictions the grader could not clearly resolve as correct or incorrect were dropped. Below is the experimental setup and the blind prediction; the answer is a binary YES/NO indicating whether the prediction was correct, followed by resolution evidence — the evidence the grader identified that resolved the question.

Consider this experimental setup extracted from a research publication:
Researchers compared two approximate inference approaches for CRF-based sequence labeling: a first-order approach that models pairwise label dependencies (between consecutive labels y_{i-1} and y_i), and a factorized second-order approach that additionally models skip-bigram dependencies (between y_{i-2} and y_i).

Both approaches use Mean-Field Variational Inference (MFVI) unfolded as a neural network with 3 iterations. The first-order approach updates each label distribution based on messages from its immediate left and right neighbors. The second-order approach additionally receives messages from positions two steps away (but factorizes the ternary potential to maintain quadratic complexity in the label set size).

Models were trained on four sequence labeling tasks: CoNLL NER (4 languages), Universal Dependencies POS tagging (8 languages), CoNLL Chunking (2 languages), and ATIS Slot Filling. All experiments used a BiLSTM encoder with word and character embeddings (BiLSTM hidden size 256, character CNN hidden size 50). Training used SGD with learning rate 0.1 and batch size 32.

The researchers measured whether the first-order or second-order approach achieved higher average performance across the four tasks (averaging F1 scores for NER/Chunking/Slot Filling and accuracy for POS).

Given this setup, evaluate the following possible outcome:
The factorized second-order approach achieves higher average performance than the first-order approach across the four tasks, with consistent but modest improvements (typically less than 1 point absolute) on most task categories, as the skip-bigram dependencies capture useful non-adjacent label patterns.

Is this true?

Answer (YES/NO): NO